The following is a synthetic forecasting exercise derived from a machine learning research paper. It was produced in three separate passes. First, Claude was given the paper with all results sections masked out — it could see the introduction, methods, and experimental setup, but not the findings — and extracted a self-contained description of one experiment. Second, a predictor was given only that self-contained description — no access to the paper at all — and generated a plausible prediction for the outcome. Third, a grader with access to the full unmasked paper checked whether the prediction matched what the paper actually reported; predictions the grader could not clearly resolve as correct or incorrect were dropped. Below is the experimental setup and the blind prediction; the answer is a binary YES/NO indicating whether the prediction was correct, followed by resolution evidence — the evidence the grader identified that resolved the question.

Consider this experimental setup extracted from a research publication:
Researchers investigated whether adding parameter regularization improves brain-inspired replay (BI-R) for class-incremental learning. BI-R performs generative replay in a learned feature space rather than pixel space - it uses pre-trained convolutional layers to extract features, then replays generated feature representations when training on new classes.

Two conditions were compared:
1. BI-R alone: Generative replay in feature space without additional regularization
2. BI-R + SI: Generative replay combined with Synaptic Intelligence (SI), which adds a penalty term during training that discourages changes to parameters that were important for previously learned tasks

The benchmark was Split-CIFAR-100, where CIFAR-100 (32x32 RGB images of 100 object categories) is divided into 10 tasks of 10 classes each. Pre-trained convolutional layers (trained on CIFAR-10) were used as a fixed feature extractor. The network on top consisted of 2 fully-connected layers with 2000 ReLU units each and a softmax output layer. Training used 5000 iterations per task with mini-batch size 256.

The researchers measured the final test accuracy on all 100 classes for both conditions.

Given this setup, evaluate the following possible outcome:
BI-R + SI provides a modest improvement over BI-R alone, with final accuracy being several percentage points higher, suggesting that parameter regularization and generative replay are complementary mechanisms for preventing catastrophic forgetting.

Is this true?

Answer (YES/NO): NO